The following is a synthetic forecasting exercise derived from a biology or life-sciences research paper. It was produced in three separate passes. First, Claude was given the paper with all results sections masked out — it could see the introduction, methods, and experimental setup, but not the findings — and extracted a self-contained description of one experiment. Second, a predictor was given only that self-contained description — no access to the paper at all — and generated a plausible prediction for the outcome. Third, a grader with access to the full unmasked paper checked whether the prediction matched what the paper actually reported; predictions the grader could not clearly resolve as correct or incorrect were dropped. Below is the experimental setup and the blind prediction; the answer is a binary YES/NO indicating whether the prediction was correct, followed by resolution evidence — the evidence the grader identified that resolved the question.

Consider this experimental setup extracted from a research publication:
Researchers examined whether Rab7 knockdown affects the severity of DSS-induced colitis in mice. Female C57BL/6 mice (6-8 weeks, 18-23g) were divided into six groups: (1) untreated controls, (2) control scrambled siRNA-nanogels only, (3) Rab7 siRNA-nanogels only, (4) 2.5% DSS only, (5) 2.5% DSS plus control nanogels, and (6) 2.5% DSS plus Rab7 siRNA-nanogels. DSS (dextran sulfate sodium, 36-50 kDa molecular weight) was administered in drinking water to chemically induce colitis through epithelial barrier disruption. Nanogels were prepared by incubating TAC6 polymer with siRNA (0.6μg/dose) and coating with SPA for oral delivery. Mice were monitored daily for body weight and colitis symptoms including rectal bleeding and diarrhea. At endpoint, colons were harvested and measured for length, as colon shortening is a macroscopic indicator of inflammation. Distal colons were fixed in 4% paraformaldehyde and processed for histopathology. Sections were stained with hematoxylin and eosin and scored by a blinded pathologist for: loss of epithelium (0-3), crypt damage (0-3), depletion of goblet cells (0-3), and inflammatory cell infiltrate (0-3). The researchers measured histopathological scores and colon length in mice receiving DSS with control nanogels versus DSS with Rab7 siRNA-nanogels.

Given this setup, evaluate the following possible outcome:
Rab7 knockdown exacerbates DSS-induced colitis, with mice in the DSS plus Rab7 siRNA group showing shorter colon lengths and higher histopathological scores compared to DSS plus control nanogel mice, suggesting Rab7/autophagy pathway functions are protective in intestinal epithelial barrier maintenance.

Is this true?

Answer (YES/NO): YES